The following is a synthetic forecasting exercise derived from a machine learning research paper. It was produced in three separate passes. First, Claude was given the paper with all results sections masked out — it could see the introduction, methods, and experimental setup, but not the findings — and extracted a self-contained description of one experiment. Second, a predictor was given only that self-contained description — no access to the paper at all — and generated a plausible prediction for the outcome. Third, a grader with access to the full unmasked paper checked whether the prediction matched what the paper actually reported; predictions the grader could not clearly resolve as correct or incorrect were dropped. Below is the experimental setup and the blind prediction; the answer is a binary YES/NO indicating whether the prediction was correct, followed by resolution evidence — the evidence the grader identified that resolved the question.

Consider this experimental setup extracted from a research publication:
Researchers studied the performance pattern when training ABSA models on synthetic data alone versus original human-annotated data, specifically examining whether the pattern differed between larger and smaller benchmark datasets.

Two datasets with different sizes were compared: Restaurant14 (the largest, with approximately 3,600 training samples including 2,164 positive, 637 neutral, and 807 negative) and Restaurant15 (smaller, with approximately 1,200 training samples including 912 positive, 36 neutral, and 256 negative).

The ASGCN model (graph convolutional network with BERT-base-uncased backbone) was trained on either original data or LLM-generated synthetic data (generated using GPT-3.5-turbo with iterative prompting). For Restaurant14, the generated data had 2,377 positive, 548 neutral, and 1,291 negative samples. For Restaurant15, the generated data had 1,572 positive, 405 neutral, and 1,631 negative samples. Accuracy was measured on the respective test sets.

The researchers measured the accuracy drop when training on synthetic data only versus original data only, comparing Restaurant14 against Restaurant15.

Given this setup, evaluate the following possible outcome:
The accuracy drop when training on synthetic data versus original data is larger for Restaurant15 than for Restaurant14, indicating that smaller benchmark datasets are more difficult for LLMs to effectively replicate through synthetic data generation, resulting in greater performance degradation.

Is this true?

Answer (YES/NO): NO